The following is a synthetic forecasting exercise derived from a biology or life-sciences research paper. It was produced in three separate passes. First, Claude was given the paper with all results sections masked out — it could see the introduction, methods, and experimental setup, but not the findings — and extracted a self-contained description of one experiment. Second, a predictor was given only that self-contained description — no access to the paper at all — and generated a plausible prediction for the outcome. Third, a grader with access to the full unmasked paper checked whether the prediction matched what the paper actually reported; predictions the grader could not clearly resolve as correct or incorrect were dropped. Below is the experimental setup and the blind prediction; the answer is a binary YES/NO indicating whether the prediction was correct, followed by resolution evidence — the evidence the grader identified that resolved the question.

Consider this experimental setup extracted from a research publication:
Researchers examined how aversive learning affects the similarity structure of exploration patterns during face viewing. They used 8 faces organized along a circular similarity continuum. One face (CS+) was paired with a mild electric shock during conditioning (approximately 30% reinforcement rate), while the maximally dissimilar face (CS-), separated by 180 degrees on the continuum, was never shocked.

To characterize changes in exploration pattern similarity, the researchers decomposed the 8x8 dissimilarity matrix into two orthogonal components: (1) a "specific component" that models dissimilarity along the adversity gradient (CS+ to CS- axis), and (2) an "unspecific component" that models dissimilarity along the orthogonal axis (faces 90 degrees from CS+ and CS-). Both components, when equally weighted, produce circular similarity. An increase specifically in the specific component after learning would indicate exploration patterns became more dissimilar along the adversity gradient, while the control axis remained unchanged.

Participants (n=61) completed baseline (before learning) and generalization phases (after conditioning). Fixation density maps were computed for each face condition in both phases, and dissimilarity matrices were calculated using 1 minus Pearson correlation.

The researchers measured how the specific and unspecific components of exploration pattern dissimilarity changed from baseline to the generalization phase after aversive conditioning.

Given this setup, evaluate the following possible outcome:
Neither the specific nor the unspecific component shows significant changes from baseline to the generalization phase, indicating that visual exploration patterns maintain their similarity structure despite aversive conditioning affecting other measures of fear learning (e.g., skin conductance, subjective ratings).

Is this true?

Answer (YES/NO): NO